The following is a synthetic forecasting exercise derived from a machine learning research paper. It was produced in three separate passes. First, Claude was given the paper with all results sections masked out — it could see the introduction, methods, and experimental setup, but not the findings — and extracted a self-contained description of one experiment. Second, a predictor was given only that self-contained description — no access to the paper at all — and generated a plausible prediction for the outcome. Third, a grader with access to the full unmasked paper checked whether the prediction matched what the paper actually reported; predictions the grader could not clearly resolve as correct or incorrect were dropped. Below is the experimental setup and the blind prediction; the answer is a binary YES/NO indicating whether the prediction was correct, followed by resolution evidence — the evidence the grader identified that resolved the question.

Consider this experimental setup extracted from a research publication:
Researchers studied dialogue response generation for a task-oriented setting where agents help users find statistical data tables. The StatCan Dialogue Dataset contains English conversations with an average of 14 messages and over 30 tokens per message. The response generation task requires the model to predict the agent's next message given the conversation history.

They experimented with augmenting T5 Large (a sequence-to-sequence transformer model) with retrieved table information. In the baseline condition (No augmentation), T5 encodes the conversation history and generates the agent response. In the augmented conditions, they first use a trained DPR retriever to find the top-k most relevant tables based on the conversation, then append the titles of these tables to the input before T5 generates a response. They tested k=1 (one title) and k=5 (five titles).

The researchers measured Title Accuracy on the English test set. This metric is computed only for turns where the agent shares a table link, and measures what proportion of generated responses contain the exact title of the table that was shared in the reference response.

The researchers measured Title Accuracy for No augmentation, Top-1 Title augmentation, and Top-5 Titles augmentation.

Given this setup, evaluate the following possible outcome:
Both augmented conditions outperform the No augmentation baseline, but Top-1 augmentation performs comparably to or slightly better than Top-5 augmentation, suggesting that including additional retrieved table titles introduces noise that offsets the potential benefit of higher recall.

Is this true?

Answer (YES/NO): NO